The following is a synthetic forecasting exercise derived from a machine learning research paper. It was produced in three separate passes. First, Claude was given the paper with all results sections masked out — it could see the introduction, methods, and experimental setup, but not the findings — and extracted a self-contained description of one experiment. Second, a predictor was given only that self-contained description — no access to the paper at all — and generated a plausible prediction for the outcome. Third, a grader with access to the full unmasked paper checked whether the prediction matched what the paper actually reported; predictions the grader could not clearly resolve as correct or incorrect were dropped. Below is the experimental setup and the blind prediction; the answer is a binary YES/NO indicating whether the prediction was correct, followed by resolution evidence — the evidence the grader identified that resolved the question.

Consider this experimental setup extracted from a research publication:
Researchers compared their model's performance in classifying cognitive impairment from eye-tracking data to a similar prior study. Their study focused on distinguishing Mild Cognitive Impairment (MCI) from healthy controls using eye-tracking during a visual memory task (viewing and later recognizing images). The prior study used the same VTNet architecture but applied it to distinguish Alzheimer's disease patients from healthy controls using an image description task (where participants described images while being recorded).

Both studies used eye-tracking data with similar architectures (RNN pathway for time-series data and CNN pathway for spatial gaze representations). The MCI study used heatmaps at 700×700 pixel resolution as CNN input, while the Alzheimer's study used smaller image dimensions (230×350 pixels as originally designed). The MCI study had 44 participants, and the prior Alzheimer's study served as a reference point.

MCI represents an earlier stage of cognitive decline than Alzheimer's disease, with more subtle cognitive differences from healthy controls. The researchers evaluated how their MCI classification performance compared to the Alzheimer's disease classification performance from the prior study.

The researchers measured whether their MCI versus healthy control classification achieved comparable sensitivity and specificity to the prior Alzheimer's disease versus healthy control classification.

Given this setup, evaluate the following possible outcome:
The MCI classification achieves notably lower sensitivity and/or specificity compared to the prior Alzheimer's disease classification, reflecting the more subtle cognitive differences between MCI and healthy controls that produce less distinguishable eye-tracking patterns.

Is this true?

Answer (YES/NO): NO